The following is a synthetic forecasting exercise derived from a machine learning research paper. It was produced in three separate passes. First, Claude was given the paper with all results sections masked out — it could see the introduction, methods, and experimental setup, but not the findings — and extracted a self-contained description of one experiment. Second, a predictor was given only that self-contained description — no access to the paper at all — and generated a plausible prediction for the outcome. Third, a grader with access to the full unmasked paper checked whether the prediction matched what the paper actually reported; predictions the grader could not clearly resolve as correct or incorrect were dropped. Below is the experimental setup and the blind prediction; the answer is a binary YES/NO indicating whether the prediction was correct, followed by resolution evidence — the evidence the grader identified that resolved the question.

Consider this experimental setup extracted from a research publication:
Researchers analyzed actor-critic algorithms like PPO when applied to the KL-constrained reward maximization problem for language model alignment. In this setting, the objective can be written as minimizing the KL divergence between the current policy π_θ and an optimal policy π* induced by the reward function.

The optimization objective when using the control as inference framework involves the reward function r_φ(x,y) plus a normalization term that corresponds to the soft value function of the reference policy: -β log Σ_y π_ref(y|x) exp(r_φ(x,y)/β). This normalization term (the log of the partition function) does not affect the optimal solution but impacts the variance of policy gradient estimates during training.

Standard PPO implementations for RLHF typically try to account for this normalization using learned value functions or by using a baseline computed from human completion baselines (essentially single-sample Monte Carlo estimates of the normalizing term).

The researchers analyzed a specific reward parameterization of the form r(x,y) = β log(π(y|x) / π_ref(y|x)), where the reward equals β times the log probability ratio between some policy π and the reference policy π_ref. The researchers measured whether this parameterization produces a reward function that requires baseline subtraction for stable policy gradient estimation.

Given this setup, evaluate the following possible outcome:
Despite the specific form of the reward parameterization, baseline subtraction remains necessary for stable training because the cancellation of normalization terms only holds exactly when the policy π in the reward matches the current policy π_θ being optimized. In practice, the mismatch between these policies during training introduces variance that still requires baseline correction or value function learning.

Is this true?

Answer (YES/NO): NO